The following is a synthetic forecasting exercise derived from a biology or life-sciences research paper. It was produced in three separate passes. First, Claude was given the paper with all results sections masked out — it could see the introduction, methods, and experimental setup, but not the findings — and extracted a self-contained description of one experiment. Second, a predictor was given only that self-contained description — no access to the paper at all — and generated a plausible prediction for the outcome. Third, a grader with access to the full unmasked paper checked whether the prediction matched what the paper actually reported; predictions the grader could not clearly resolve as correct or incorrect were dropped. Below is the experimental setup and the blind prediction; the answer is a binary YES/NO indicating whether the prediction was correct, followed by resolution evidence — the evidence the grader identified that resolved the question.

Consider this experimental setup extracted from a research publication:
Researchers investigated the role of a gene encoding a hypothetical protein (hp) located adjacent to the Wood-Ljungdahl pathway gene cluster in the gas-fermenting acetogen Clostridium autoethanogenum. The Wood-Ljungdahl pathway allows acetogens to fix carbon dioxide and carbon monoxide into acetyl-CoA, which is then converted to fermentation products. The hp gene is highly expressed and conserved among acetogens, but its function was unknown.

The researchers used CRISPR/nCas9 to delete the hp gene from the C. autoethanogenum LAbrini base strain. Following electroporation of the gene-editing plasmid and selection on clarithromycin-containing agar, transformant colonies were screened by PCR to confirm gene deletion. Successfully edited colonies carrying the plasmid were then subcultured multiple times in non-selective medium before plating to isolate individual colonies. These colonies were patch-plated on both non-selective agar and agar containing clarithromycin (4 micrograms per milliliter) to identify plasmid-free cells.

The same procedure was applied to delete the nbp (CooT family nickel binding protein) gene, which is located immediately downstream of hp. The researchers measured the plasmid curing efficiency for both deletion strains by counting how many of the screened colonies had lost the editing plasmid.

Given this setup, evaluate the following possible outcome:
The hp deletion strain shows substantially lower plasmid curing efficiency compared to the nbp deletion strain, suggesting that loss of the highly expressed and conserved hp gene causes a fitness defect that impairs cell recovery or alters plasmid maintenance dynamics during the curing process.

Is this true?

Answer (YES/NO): NO